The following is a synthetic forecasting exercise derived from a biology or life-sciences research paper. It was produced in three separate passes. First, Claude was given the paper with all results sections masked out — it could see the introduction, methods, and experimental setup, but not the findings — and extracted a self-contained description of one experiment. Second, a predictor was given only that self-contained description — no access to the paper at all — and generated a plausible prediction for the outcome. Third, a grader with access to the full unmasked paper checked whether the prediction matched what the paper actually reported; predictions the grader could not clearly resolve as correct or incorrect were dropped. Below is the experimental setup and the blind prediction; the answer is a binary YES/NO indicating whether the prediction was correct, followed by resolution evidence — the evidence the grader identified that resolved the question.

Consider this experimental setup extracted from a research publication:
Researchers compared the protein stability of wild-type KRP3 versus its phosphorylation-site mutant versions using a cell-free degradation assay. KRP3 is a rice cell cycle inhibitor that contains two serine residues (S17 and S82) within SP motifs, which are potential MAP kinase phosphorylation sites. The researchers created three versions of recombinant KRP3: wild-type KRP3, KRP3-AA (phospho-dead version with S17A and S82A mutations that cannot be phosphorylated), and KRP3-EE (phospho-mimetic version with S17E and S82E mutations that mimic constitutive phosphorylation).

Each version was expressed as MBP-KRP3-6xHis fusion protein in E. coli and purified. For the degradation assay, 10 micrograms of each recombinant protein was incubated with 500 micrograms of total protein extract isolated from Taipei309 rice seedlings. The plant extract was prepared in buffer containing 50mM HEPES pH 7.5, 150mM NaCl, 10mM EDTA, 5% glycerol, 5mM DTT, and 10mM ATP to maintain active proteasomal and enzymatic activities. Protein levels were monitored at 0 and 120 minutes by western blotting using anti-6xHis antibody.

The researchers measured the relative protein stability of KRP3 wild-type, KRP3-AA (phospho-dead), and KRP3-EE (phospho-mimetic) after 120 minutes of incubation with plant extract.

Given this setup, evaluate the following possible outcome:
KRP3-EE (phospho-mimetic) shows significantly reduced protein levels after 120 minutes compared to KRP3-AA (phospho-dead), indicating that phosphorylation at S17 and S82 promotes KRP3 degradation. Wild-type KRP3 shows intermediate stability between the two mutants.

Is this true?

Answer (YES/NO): NO